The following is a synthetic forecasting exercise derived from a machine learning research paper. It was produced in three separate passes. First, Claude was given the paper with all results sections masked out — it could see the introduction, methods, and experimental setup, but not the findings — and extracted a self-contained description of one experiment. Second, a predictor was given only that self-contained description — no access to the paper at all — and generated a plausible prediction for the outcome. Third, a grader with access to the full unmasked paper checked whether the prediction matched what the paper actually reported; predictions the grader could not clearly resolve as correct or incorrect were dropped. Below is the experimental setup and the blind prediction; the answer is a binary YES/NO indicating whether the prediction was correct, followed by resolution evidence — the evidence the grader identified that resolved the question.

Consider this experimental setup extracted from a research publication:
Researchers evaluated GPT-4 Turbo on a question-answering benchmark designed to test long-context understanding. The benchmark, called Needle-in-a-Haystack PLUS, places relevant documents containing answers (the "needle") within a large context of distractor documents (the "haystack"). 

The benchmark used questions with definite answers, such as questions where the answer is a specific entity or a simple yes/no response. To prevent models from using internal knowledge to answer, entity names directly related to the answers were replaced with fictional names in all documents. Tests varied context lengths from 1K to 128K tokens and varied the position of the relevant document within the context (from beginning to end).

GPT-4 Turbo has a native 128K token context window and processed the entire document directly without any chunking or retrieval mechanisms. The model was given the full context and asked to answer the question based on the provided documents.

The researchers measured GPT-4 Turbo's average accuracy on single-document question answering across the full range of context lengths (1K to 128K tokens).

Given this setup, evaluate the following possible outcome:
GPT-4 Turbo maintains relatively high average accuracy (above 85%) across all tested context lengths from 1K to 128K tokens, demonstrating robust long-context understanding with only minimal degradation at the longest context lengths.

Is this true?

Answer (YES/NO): NO